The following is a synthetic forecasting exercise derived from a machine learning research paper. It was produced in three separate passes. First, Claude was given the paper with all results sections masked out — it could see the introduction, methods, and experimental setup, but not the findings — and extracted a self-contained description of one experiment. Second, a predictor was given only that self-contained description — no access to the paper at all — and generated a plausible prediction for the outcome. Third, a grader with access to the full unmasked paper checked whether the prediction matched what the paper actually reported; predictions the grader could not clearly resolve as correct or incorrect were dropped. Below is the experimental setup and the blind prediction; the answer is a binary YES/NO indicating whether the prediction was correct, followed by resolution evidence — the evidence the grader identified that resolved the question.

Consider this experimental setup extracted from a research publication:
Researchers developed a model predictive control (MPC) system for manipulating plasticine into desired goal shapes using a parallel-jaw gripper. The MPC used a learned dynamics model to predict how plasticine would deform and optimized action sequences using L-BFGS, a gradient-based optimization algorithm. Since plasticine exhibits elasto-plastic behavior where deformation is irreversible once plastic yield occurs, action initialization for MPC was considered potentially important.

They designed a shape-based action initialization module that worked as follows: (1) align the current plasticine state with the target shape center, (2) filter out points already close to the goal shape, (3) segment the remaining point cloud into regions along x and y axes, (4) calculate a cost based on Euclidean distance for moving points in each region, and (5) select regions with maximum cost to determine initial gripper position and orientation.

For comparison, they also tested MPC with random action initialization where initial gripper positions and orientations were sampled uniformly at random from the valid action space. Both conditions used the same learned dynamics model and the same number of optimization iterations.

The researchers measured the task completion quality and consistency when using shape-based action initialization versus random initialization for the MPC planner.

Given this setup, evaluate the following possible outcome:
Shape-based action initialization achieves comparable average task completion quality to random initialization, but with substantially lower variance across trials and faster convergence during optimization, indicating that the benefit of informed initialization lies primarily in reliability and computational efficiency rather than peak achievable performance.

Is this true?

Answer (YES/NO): NO